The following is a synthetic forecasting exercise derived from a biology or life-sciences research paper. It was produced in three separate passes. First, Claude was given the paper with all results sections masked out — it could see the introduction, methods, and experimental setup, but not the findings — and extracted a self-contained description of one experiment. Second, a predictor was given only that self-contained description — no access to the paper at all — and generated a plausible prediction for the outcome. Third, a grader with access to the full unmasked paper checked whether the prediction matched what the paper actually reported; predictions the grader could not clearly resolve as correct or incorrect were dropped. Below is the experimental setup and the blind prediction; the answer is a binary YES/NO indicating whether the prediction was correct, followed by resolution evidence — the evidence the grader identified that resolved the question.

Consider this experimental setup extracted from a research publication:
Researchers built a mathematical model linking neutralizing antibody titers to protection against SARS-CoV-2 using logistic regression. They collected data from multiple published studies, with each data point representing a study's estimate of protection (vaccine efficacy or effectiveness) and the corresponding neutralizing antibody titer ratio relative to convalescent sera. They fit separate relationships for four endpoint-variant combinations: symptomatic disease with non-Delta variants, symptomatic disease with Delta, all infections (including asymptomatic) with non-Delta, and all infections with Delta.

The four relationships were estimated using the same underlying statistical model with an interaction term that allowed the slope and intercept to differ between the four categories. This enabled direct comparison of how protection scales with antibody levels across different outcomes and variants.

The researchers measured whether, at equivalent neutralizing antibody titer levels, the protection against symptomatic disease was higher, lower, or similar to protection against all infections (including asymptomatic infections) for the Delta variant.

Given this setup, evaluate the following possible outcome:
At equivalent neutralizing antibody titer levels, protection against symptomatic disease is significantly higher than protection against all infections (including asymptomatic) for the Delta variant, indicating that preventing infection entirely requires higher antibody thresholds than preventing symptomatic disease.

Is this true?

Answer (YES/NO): YES